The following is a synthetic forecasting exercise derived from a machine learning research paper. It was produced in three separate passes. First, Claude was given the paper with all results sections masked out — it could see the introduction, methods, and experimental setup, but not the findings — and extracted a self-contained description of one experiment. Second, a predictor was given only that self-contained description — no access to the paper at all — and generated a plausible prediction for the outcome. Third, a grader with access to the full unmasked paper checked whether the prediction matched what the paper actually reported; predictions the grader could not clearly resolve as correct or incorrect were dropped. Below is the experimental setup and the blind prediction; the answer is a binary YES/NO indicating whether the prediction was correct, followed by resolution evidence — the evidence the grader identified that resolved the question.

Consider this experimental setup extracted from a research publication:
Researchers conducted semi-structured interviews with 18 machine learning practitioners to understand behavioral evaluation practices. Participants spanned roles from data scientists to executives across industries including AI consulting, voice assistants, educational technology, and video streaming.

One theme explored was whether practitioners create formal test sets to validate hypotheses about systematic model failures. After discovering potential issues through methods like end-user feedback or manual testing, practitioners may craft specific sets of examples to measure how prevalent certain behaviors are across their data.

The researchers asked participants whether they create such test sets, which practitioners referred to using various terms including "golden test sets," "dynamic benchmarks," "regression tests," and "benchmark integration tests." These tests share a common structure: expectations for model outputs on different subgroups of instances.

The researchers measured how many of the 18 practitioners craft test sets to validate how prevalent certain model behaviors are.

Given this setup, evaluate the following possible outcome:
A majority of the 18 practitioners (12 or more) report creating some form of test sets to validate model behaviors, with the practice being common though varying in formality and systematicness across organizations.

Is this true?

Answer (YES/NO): NO